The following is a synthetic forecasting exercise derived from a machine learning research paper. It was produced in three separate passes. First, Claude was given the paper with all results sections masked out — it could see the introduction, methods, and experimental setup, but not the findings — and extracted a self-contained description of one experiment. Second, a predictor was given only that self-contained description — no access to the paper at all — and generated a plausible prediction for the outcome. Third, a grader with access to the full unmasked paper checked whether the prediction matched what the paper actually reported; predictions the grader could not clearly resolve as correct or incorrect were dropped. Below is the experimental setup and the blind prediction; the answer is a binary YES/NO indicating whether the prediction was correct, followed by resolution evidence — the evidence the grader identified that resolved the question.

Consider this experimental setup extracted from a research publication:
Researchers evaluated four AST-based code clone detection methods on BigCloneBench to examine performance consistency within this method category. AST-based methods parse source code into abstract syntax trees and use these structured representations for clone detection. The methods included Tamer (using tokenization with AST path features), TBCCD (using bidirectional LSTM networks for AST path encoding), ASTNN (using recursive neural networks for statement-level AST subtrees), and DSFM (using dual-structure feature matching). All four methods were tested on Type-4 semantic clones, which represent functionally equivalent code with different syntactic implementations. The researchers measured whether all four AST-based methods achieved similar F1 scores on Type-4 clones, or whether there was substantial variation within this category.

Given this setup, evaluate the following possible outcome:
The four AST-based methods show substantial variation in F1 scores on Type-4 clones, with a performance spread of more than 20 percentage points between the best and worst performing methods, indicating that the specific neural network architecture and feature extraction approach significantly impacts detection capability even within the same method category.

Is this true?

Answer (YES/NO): YES